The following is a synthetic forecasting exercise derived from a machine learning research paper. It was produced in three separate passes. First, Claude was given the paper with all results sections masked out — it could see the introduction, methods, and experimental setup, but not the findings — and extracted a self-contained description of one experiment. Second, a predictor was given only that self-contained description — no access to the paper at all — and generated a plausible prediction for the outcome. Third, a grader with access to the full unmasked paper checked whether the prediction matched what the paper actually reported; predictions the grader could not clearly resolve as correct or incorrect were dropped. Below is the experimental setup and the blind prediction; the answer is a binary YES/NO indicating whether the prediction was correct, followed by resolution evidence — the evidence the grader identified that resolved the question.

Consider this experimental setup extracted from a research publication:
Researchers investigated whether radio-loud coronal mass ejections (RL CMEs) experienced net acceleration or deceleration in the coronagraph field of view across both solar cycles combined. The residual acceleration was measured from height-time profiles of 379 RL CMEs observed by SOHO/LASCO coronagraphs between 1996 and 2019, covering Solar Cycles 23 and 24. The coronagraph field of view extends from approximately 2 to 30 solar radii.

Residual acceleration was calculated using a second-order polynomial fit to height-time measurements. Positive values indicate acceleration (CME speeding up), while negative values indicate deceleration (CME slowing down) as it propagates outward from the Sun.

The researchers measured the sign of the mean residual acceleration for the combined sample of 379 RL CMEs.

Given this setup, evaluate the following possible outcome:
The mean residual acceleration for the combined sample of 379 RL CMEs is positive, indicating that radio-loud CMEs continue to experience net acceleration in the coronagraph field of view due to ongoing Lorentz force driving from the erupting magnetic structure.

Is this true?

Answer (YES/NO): NO